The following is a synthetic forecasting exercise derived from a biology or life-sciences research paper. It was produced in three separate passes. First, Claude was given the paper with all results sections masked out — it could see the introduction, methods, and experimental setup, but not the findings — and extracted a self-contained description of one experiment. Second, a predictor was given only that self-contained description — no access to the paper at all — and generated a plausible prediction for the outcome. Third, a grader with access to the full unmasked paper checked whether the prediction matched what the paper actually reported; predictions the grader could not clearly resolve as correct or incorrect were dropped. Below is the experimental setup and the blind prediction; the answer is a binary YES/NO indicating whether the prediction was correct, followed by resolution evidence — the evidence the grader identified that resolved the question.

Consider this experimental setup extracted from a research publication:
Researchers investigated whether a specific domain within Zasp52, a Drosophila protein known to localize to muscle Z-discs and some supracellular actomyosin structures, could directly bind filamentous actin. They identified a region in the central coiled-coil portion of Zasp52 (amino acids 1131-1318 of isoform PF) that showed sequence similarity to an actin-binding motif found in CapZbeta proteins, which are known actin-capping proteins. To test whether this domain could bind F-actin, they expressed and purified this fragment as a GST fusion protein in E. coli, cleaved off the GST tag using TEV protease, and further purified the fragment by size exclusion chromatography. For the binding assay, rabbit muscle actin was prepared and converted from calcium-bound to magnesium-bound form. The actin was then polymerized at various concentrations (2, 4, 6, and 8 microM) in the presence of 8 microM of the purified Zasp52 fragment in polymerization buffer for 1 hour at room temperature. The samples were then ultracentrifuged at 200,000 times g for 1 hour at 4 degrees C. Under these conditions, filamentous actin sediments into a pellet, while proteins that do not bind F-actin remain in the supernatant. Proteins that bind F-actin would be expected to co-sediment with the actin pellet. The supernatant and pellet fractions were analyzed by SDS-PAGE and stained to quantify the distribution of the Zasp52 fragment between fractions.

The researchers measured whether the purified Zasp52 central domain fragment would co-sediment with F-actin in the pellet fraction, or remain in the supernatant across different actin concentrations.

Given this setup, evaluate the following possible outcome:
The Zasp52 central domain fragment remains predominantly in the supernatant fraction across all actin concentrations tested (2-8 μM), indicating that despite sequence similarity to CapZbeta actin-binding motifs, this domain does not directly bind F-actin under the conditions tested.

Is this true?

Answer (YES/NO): NO